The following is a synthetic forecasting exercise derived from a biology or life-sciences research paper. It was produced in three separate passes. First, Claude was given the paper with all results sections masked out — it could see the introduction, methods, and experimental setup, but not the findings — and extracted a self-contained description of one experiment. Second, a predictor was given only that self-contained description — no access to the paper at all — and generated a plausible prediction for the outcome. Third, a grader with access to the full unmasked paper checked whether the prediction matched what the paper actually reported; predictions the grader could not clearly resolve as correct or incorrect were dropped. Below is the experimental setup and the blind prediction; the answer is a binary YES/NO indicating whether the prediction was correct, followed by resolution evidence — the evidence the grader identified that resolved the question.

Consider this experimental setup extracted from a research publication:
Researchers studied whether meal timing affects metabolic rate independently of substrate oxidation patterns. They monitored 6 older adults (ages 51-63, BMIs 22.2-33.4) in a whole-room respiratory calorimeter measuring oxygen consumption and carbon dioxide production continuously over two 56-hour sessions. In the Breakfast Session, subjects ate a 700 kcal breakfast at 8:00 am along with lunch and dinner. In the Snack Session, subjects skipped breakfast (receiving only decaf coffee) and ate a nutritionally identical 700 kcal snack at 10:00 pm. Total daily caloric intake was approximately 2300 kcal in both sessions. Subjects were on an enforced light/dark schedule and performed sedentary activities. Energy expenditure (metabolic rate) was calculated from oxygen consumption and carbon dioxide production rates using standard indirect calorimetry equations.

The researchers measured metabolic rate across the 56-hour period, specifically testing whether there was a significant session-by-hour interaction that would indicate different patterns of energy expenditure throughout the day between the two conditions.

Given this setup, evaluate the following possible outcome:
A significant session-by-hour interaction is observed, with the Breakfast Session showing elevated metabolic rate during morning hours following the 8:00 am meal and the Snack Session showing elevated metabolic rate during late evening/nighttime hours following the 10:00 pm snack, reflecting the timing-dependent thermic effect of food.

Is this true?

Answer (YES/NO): NO